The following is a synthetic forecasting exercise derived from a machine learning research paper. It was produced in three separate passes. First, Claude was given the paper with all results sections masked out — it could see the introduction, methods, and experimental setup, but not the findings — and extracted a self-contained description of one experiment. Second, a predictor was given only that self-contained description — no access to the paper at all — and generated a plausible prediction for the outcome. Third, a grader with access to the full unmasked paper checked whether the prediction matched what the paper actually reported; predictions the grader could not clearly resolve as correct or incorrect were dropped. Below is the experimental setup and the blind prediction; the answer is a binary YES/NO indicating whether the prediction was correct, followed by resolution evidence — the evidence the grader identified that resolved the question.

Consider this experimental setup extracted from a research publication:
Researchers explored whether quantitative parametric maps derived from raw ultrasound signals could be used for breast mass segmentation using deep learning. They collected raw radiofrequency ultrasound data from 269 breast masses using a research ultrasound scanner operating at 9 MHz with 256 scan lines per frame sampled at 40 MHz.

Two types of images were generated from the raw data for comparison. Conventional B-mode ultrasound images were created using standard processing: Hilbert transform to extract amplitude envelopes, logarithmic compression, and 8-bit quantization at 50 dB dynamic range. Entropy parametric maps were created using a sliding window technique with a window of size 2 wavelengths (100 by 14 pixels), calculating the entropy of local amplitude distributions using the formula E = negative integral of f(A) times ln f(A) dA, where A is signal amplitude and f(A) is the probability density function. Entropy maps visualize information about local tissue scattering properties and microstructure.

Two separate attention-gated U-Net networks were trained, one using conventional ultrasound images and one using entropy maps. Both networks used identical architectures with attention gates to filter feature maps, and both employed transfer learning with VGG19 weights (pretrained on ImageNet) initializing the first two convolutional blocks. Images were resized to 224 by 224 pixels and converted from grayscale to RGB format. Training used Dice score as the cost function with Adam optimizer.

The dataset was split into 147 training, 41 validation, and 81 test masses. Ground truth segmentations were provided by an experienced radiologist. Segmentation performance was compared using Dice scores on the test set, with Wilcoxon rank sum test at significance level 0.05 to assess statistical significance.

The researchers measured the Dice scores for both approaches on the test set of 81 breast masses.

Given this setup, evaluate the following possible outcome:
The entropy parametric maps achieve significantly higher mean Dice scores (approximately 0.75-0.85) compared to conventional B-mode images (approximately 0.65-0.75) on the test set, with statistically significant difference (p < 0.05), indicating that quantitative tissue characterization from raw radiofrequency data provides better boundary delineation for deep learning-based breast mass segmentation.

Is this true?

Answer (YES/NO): NO